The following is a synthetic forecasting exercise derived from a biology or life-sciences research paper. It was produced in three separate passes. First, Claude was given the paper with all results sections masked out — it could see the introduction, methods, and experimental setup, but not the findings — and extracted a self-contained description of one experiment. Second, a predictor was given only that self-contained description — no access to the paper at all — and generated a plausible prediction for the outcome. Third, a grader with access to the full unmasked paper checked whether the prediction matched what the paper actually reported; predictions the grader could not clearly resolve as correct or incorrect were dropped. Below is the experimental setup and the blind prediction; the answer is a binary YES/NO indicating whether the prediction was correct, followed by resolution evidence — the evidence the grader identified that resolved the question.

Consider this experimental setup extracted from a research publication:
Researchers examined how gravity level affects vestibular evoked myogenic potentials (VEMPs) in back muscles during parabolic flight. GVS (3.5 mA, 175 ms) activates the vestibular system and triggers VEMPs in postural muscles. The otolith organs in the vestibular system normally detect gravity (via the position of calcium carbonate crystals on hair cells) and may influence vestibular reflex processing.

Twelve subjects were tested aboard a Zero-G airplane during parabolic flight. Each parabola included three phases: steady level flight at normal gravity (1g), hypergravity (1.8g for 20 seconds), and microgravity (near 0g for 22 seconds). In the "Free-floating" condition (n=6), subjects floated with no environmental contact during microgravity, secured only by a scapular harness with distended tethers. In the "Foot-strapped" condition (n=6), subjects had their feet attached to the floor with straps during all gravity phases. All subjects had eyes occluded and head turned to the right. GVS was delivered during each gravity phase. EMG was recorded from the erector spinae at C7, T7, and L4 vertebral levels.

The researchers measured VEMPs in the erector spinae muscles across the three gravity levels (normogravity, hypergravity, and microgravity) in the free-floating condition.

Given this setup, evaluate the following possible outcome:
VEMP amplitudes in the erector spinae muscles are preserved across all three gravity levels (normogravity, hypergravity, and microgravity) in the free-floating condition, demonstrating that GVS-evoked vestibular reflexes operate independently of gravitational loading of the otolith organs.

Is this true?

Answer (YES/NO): NO